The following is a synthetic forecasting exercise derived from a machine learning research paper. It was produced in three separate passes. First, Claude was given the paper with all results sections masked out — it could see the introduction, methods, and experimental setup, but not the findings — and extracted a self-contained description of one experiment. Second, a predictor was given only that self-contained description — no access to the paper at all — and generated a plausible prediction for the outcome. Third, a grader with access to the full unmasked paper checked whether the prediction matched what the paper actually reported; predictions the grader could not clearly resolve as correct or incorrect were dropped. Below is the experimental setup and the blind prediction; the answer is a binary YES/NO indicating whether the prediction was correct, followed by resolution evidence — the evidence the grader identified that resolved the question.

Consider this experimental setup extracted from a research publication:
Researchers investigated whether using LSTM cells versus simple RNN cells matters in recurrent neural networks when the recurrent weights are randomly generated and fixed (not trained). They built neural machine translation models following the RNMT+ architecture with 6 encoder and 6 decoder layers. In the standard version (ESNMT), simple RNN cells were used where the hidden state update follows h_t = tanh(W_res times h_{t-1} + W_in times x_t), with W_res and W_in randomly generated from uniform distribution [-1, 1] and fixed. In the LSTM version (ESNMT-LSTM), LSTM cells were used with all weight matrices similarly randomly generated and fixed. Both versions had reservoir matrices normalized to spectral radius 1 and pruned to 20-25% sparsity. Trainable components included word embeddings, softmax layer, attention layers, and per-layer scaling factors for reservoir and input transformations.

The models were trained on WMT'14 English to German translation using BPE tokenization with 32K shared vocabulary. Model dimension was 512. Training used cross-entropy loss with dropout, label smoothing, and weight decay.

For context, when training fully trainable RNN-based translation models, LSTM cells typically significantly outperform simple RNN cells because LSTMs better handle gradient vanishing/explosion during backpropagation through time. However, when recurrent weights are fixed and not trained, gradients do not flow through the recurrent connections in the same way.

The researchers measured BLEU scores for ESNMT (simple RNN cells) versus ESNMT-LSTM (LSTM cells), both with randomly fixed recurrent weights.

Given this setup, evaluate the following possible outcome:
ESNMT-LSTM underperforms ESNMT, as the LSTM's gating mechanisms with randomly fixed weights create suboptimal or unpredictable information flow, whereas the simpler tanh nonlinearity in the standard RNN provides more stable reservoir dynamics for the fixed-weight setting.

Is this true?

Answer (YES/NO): NO